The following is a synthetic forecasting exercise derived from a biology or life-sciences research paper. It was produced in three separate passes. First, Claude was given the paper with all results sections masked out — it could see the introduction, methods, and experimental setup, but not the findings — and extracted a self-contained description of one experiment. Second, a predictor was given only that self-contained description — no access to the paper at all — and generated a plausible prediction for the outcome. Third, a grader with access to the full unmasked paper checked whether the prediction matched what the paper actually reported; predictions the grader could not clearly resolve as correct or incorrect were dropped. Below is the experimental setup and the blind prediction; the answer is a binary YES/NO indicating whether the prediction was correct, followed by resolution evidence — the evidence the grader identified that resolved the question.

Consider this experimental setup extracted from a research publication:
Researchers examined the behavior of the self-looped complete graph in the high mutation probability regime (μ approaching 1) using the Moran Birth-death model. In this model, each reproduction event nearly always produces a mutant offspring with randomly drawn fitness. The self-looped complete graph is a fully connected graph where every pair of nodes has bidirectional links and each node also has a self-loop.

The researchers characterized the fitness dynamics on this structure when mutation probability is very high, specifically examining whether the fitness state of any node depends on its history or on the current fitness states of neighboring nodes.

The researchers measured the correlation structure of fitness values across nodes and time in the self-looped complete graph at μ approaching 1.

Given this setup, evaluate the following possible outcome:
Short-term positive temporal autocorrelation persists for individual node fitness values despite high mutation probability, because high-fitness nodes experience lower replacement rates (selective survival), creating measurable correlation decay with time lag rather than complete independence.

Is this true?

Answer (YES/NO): NO